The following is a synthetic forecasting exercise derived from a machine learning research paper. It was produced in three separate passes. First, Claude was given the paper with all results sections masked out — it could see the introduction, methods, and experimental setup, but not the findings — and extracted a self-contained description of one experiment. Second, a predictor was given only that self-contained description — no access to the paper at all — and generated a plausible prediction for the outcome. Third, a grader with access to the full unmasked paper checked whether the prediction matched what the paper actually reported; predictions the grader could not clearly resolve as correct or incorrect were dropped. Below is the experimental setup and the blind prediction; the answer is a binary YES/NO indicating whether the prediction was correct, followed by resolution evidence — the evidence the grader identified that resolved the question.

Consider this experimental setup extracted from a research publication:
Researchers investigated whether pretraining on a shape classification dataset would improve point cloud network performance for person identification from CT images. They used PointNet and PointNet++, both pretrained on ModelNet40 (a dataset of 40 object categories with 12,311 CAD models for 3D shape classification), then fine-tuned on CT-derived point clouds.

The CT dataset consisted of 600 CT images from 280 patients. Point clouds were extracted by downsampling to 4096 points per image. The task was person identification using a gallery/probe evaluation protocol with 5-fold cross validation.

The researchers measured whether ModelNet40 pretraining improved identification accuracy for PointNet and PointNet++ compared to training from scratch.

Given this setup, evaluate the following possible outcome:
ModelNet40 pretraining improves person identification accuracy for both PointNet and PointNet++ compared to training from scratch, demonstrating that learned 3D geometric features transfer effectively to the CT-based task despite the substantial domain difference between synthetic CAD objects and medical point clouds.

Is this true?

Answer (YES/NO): NO